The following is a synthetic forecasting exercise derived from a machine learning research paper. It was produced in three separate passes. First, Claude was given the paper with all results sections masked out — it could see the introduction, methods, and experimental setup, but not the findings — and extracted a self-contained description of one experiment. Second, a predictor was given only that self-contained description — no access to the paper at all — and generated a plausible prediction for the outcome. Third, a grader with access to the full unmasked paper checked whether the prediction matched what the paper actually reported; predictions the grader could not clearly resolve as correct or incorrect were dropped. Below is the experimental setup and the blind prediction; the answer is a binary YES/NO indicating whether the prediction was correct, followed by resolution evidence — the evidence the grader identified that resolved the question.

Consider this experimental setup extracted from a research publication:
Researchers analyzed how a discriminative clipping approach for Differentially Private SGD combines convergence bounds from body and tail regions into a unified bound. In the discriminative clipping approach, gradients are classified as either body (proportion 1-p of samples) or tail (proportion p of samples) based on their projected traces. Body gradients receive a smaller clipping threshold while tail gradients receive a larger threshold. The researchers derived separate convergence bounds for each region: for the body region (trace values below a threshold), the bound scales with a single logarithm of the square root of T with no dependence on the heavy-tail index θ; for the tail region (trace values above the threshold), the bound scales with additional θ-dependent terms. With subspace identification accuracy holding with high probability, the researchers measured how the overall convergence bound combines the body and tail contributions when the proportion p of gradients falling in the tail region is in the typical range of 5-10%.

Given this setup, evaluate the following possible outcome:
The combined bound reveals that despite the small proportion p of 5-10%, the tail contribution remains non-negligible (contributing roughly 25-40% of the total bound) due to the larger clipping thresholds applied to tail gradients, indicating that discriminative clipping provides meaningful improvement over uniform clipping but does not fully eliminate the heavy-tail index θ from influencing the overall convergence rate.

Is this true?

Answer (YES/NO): NO